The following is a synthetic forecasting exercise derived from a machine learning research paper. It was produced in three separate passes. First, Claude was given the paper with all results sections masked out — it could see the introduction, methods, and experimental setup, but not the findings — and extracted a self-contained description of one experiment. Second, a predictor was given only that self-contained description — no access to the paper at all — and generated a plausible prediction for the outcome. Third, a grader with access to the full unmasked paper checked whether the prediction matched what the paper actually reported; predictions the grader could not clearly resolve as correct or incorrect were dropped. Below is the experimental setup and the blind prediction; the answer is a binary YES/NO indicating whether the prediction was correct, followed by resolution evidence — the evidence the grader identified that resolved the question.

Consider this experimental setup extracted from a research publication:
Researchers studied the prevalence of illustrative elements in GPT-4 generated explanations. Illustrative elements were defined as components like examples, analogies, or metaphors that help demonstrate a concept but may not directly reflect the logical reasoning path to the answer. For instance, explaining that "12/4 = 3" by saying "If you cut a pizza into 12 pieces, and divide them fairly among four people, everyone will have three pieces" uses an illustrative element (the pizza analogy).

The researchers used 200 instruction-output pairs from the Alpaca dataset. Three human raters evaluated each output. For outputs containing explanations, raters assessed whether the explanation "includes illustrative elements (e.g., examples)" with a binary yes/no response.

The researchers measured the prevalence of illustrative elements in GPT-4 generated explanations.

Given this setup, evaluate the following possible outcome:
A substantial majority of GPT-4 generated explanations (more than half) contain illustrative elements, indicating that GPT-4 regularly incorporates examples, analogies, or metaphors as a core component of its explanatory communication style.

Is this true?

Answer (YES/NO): YES